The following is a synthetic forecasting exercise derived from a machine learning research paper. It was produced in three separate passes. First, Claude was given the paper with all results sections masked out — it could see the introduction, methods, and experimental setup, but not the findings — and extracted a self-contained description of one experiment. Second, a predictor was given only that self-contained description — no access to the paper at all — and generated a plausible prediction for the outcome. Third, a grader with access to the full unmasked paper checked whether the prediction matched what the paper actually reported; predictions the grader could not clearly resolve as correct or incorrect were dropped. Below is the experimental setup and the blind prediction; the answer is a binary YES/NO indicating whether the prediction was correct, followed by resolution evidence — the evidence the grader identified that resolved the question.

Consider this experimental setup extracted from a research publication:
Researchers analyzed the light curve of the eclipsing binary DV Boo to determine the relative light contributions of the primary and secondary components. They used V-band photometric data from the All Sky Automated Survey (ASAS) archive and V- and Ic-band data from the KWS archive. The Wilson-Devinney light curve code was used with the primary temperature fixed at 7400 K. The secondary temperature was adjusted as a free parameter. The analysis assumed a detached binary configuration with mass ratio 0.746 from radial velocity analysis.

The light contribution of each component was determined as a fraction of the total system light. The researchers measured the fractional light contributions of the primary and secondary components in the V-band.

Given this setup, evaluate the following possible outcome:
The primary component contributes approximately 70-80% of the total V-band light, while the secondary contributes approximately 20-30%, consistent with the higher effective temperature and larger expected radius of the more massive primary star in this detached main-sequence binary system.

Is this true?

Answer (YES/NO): YES